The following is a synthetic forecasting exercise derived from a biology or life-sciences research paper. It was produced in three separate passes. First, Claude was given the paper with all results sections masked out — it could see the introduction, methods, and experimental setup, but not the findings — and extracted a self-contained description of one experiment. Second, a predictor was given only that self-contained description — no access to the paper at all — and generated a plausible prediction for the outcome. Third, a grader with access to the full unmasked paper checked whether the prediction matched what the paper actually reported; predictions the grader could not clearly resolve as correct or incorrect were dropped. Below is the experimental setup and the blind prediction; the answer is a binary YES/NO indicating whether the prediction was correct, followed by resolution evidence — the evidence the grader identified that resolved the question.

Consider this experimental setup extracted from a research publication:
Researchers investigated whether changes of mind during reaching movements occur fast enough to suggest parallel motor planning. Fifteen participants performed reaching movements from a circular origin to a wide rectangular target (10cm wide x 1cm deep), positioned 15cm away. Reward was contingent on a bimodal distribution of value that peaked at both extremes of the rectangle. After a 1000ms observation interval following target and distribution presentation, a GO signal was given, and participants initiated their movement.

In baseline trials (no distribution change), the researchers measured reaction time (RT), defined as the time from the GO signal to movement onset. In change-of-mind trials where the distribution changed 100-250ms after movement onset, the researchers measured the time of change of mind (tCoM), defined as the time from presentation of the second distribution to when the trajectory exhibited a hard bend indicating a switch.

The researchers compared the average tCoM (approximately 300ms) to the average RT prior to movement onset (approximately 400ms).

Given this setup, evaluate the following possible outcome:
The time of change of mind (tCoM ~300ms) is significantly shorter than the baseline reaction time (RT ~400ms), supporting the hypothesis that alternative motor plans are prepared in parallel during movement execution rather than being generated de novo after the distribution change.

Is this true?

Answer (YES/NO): YES